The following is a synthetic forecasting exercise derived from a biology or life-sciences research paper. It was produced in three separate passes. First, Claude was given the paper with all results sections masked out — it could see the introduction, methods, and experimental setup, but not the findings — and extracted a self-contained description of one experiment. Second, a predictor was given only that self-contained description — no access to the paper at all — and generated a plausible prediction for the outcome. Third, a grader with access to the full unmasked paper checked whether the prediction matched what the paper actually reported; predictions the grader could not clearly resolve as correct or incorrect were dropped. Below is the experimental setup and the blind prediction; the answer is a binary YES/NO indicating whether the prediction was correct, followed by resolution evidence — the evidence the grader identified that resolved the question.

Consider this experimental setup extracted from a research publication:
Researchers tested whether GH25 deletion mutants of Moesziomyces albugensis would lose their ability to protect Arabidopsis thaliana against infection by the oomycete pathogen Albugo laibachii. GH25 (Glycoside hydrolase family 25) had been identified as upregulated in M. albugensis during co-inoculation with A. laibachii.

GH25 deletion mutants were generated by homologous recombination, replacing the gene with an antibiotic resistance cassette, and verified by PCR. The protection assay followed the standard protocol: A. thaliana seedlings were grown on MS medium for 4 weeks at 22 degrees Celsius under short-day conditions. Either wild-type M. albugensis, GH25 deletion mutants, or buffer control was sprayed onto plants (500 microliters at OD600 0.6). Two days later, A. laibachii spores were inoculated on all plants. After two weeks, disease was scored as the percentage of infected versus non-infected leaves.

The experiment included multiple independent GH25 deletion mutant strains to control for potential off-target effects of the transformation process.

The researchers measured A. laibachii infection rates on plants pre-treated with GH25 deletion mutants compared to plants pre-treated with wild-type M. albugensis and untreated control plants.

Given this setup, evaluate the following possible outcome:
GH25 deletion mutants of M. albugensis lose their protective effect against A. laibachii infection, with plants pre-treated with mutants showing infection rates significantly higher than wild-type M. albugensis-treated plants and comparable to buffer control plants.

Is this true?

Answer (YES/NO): YES